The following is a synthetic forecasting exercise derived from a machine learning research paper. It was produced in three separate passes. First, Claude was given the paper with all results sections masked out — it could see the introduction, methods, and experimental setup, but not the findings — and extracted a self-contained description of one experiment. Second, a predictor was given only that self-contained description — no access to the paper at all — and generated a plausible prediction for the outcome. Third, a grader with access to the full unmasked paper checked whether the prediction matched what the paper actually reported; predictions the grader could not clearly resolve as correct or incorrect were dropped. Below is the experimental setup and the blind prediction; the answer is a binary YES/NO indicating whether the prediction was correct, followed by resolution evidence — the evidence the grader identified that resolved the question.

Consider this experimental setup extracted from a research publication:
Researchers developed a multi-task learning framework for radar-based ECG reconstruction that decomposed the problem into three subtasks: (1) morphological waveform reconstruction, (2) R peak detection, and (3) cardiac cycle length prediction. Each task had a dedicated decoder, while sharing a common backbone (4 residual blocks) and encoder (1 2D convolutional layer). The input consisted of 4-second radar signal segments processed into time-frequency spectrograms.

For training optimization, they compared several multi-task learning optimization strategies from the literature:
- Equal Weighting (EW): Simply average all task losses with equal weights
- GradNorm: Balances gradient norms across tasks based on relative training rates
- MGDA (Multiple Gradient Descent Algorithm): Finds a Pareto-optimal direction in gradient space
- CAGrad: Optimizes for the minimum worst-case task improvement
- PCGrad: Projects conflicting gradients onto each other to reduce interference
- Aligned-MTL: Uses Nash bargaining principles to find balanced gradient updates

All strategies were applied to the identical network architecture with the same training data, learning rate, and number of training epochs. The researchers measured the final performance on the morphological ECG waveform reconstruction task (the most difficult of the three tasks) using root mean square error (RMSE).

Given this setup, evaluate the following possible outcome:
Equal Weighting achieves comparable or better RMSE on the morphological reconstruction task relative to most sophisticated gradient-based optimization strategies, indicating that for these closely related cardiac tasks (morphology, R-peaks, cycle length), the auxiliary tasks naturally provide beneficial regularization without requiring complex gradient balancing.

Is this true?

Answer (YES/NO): NO